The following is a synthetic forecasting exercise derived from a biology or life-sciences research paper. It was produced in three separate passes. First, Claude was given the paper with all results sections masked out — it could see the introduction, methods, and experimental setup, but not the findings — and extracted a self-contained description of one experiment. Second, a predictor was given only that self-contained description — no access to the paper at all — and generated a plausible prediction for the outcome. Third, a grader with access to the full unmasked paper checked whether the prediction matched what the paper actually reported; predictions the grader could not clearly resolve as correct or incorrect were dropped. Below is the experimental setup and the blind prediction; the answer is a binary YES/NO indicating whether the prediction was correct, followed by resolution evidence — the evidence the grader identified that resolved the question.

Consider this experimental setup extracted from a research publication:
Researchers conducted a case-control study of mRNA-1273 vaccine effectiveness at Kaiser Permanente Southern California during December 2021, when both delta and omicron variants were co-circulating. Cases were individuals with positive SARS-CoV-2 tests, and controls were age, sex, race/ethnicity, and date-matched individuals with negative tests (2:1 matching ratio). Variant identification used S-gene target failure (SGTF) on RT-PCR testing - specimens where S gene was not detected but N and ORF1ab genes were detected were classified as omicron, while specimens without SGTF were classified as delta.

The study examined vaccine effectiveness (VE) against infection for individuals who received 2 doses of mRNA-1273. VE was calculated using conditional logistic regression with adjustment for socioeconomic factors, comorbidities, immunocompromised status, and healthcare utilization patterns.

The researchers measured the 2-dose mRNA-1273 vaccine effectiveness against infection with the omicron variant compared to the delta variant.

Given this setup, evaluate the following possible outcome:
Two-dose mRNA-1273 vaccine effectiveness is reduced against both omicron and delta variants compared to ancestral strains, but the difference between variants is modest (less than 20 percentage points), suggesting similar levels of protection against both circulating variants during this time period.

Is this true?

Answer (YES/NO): NO